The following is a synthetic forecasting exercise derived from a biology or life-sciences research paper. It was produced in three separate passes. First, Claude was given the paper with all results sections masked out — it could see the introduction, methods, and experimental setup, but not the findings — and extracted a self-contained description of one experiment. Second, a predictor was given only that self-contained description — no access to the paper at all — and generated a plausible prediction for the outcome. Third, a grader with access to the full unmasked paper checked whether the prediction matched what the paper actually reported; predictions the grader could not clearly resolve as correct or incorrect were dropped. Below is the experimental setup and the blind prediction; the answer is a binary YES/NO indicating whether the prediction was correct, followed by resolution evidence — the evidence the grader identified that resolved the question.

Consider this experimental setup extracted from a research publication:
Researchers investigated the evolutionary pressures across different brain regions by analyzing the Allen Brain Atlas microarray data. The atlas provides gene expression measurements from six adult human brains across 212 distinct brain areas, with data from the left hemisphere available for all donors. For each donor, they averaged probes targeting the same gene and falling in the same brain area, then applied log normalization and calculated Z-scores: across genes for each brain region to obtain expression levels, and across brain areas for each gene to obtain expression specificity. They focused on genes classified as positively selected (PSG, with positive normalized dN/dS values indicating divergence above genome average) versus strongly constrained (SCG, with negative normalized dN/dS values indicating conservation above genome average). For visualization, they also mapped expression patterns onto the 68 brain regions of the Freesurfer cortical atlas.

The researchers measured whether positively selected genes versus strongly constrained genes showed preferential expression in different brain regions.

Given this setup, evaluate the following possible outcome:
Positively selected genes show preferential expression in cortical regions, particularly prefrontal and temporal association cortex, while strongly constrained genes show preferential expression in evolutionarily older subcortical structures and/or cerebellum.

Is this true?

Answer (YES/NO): NO